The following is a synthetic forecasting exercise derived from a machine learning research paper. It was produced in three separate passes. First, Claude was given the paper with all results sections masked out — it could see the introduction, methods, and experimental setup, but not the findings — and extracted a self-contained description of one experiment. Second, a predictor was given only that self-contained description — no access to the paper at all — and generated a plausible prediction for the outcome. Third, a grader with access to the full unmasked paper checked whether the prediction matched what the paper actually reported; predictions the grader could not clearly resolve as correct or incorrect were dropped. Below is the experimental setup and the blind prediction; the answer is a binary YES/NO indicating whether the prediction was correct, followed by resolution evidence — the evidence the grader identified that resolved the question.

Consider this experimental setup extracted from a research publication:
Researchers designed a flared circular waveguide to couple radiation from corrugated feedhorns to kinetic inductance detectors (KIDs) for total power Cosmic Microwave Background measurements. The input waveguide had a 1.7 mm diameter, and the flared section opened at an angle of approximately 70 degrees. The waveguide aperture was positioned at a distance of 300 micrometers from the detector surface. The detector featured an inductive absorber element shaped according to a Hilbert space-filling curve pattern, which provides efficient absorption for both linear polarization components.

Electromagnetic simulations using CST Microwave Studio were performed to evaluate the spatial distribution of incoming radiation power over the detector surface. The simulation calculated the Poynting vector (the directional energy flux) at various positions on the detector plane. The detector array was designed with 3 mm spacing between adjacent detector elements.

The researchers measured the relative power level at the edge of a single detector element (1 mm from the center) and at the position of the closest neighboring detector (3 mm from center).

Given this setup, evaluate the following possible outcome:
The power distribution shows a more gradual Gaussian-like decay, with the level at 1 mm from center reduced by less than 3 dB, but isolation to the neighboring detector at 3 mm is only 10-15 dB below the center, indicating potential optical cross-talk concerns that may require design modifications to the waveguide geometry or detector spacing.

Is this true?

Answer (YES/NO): NO